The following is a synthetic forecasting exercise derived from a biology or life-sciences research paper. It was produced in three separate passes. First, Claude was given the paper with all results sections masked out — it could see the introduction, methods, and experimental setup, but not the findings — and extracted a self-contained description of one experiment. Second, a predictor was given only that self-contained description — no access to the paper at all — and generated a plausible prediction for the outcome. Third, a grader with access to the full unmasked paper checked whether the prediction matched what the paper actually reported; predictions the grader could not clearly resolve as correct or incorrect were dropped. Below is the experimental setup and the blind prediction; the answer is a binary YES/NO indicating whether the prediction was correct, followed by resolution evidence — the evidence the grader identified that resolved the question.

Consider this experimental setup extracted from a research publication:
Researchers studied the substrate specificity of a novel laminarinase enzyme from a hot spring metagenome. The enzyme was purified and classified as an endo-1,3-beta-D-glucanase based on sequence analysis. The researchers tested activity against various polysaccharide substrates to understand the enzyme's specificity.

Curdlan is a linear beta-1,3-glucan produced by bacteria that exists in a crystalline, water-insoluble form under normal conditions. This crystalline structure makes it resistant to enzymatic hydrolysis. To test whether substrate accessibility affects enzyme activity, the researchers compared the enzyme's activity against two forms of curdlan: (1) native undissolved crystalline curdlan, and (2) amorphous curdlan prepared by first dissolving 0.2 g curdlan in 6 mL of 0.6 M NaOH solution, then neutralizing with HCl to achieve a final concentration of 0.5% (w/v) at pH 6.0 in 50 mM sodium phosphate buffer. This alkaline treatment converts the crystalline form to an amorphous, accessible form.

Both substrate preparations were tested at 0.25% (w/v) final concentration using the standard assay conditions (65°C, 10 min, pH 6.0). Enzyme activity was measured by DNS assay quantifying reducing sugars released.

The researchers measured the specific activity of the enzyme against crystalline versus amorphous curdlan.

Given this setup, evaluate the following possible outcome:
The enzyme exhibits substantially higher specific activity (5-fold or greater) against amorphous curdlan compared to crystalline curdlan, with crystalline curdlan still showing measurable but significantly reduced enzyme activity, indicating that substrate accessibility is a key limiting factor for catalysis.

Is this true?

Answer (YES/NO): NO